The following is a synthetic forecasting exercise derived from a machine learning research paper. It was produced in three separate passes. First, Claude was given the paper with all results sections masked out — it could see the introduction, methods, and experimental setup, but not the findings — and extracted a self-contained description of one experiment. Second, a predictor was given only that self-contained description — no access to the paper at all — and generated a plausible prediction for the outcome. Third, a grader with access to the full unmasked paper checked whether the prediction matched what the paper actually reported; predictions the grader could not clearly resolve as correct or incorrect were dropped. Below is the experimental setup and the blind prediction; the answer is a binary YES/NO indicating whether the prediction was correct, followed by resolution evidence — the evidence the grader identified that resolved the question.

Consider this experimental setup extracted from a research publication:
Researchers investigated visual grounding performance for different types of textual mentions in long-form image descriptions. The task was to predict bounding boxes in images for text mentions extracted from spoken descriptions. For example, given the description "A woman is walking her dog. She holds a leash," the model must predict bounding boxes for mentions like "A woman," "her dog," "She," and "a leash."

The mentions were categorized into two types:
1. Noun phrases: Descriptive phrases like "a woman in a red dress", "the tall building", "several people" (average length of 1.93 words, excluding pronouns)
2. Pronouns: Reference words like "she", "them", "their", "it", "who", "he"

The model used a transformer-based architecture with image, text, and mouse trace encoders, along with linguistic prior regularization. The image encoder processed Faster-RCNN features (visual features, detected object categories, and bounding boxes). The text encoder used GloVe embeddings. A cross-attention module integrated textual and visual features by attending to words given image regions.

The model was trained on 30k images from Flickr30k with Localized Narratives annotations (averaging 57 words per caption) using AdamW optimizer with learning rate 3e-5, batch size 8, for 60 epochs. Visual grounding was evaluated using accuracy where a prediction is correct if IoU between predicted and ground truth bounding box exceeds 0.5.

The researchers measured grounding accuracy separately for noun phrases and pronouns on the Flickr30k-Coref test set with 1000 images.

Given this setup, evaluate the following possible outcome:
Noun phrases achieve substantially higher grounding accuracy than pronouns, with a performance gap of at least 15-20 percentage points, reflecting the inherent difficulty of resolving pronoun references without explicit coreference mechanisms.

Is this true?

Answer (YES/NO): NO